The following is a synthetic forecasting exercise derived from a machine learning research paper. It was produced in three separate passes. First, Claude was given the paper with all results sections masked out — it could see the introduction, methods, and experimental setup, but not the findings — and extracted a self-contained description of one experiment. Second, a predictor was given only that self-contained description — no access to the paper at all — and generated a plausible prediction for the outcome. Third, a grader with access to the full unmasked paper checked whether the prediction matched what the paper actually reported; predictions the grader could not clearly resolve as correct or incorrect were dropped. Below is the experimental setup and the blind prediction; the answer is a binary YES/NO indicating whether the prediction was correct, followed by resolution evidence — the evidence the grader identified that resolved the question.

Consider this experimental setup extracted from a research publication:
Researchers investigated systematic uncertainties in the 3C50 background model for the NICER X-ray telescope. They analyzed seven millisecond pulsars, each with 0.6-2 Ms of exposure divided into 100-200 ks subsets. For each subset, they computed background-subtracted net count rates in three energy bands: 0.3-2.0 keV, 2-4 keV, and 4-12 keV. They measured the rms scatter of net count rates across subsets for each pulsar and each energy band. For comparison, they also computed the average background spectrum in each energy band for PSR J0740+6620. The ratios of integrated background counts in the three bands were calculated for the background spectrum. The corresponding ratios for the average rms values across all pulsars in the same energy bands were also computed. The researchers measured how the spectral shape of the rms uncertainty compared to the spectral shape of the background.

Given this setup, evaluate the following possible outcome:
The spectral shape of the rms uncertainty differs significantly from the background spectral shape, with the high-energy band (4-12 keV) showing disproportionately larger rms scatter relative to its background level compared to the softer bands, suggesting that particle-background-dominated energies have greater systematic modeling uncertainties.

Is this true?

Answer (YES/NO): NO